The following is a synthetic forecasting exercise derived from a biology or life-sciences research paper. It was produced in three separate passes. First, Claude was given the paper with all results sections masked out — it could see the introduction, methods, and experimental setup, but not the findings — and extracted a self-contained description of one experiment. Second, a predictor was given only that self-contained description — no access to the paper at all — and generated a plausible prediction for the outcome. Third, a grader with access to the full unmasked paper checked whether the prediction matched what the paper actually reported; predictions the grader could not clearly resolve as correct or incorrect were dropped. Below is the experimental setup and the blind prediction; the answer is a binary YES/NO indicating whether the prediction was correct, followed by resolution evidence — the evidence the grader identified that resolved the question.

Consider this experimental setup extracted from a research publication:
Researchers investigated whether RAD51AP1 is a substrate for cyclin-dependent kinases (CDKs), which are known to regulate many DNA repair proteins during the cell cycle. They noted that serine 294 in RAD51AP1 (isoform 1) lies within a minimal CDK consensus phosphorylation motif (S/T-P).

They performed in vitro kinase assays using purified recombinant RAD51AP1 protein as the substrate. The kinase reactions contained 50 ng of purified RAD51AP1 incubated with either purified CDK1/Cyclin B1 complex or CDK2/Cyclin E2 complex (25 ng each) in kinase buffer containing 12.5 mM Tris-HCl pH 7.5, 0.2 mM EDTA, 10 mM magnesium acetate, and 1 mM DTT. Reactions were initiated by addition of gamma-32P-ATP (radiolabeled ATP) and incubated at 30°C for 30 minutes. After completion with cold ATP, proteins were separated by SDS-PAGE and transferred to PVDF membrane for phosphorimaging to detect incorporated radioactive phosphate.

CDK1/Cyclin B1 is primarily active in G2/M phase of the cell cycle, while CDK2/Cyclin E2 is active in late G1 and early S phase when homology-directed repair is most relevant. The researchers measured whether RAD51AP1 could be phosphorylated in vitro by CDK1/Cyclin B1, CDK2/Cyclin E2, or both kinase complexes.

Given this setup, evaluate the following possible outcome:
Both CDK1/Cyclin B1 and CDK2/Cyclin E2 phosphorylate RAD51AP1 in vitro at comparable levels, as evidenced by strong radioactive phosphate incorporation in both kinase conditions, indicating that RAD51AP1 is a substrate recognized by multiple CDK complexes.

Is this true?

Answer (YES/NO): YES